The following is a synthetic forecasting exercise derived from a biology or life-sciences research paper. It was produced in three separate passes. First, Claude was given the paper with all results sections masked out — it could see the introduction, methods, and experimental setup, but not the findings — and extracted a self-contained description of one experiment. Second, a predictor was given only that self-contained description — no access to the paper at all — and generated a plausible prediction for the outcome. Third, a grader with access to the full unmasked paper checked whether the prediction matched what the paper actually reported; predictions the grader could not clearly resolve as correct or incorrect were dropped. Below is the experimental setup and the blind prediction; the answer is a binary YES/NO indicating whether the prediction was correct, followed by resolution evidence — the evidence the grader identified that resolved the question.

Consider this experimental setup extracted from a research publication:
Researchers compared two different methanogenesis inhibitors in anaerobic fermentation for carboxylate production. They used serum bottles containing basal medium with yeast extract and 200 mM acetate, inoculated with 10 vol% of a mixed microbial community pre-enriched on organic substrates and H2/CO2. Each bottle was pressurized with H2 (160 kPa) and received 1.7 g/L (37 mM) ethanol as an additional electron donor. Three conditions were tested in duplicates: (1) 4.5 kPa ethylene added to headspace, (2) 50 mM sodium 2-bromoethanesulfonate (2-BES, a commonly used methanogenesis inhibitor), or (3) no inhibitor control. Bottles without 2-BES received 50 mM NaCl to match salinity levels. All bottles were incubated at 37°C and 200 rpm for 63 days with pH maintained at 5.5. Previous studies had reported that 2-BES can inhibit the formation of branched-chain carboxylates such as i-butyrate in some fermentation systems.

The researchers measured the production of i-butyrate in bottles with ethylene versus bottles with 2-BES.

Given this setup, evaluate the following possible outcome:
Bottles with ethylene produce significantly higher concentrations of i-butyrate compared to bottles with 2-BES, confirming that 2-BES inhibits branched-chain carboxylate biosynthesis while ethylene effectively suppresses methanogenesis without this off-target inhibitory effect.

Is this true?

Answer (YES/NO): YES